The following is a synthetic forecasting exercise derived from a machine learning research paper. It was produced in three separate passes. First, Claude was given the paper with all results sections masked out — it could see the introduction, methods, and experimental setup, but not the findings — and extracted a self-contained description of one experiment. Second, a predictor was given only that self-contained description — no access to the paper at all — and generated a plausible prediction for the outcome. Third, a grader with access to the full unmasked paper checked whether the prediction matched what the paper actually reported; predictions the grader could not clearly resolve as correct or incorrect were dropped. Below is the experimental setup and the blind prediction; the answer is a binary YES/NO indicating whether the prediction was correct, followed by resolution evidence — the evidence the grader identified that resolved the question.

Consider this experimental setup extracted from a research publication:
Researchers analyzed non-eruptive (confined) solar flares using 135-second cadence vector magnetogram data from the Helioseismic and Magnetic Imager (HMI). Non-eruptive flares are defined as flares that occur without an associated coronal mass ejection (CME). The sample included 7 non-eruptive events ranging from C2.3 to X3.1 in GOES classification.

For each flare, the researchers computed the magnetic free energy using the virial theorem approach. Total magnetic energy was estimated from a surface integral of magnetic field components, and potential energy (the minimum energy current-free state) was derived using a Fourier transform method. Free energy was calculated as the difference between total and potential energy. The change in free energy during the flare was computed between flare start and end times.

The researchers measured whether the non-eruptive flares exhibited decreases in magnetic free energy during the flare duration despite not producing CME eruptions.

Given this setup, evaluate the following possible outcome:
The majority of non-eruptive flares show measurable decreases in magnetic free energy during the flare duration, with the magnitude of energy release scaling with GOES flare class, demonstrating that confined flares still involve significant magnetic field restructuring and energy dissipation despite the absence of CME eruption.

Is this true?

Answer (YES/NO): YES